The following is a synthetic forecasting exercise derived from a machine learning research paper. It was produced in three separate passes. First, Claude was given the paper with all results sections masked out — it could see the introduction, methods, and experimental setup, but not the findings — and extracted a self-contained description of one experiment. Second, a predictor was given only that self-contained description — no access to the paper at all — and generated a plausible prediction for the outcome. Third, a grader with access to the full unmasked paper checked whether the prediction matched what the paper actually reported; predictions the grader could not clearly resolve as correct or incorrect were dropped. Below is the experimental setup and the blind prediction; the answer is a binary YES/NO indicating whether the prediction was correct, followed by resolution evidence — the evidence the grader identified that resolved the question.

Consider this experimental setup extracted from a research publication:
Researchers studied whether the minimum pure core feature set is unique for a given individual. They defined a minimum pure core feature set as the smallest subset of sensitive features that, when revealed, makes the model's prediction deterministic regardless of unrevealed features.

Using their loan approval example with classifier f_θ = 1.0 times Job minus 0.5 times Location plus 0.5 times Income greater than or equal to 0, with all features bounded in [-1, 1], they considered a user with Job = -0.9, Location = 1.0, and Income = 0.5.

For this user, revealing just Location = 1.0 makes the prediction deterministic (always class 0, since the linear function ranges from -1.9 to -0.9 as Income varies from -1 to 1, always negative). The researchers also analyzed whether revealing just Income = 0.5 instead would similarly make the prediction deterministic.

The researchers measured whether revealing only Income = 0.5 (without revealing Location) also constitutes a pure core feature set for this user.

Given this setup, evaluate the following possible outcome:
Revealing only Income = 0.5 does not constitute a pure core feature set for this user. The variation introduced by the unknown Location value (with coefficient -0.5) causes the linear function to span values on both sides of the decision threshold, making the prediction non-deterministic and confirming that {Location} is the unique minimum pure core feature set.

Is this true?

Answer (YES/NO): NO